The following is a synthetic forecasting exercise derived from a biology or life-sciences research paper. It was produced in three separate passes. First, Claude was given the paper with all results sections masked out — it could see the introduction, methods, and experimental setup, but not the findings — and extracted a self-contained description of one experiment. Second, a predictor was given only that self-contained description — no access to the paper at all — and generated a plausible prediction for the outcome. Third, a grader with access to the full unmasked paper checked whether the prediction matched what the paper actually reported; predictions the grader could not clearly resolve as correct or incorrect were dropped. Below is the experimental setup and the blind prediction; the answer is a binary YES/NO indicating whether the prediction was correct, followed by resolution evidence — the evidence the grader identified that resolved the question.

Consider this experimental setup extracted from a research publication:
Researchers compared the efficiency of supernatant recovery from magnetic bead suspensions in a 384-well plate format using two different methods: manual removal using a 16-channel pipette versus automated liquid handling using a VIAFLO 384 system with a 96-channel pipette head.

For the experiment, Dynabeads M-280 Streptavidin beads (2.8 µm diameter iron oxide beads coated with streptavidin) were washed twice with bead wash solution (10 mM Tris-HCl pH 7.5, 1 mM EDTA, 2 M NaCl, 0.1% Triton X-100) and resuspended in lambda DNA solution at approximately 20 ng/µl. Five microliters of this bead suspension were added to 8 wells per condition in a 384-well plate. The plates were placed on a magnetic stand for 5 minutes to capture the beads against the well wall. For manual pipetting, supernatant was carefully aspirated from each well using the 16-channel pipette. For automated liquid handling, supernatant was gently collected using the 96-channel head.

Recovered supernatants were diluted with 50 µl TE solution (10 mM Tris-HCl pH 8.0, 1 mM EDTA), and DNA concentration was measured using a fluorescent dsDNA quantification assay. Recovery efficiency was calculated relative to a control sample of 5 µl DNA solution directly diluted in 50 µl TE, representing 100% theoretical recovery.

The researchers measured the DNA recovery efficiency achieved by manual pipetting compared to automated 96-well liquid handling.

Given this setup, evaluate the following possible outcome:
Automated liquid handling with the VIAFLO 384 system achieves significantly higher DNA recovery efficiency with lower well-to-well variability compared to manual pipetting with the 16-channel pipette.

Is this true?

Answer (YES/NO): NO